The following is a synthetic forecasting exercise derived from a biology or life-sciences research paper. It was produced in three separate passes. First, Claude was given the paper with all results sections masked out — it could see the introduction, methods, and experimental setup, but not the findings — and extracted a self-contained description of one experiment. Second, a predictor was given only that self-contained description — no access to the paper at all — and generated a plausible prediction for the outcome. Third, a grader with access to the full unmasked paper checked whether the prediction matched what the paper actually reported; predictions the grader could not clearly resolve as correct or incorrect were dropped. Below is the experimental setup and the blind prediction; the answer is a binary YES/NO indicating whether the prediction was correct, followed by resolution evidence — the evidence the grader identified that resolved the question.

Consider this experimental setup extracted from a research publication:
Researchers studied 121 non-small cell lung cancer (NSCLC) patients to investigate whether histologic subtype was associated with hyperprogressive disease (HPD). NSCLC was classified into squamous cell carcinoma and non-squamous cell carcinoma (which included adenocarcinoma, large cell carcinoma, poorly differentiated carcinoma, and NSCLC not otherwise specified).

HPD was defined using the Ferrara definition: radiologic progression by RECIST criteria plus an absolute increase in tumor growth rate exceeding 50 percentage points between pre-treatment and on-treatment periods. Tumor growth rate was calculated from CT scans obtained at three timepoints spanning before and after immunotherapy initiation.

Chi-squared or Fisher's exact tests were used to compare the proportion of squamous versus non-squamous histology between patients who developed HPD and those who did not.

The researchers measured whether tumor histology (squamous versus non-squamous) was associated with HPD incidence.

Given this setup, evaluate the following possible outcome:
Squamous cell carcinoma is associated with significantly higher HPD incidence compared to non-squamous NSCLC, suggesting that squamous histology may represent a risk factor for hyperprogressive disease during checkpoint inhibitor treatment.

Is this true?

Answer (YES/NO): NO